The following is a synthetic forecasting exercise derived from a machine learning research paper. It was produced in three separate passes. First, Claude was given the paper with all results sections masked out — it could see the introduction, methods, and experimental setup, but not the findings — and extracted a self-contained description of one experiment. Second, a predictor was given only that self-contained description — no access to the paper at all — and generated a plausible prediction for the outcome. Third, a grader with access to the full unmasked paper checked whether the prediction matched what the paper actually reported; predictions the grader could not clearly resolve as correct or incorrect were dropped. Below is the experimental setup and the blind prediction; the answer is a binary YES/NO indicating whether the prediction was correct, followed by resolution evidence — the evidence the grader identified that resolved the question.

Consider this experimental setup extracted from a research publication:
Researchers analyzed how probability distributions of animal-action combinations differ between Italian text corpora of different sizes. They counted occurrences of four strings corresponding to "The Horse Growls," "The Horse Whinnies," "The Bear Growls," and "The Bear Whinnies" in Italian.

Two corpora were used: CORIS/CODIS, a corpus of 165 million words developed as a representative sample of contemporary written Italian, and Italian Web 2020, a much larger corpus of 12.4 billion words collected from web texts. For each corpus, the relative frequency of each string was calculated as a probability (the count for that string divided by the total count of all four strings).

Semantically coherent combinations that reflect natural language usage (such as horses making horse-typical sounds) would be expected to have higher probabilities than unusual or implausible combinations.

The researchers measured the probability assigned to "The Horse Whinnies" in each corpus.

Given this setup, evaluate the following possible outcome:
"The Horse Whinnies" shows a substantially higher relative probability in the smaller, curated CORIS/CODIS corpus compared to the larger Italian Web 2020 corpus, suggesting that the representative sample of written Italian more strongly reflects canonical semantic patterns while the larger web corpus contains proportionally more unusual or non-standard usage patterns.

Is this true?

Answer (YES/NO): NO